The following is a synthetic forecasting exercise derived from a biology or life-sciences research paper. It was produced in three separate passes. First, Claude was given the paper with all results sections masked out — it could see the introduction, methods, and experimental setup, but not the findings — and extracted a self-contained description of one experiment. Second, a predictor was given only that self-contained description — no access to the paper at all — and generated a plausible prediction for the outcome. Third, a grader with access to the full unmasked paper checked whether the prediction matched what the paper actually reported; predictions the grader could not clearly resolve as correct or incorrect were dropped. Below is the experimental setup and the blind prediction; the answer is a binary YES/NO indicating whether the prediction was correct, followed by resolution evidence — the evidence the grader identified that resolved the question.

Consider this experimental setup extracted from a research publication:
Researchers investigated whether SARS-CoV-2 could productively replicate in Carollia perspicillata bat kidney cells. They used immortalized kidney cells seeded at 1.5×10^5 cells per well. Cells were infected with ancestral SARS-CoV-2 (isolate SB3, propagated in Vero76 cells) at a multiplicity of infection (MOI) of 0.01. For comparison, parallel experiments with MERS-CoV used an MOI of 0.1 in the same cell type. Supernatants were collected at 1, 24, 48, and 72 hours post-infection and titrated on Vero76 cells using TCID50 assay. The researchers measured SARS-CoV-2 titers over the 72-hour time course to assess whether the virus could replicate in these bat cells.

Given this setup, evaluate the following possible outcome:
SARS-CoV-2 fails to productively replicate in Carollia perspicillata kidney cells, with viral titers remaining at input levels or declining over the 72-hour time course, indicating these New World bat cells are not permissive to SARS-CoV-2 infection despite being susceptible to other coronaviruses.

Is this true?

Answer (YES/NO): YES